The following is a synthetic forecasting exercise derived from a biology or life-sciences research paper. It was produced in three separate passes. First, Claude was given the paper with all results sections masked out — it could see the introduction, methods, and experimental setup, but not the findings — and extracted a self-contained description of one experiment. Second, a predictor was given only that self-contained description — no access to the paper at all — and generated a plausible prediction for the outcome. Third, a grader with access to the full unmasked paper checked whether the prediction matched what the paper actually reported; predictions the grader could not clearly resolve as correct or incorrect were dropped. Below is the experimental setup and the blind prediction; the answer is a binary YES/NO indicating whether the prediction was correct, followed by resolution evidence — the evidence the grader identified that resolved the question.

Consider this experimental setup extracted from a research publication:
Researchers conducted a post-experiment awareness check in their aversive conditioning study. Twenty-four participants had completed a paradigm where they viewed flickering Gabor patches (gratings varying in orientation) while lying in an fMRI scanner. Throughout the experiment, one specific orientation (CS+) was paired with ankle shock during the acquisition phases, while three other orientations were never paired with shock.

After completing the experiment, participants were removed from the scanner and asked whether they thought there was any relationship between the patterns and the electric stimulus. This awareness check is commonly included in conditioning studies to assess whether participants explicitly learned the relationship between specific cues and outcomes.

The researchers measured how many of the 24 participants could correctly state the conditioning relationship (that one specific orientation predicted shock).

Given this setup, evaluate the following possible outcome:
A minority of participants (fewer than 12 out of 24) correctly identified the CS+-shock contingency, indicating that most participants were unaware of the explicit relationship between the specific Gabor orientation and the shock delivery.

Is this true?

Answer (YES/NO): NO